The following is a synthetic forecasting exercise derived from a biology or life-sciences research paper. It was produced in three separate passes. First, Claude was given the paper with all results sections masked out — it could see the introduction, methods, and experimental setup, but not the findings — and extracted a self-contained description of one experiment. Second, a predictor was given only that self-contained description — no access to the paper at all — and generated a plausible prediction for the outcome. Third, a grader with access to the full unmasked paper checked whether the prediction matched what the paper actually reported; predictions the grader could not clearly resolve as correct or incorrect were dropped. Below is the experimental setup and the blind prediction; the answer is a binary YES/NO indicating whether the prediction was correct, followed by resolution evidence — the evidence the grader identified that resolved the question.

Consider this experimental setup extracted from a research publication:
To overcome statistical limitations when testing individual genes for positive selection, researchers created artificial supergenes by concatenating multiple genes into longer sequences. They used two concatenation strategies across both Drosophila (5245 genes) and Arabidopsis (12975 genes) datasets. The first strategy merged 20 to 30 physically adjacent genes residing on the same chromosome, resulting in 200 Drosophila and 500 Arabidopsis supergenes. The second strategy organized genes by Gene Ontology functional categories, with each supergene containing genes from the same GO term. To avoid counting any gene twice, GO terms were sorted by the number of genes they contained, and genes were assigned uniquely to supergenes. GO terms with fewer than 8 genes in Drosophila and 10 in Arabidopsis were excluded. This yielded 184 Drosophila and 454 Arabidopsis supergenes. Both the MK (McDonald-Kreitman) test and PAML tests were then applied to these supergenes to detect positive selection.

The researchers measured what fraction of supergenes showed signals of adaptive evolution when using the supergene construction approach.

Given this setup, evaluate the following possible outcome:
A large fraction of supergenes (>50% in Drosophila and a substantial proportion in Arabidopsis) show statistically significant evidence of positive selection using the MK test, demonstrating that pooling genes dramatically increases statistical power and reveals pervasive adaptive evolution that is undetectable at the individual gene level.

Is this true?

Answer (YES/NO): NO